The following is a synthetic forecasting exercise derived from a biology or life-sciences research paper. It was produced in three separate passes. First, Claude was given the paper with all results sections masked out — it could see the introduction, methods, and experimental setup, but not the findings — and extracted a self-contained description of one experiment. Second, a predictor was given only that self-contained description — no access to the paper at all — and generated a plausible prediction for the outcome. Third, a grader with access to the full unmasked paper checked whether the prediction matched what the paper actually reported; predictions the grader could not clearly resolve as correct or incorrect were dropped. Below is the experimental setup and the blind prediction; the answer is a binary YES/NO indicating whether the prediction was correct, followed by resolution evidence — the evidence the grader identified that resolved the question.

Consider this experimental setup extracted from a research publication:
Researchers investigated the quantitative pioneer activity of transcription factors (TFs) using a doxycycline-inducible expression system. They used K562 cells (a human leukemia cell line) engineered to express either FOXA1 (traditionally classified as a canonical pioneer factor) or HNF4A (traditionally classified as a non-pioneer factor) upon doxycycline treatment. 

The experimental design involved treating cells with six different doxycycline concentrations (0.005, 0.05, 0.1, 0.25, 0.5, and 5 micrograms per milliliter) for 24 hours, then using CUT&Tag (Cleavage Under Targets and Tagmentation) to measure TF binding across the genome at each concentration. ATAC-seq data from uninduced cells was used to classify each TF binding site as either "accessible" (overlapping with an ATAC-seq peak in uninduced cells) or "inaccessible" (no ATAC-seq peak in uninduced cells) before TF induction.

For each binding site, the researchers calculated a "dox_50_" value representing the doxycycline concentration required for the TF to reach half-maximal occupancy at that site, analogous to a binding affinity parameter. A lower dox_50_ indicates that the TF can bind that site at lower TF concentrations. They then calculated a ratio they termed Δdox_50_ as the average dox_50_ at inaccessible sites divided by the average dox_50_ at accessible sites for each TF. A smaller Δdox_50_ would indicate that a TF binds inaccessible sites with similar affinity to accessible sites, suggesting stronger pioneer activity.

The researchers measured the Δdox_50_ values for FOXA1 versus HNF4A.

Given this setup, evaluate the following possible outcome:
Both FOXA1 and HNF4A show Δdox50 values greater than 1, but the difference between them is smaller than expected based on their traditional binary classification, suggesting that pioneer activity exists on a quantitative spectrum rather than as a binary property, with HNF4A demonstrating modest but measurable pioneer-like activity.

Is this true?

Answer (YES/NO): NO